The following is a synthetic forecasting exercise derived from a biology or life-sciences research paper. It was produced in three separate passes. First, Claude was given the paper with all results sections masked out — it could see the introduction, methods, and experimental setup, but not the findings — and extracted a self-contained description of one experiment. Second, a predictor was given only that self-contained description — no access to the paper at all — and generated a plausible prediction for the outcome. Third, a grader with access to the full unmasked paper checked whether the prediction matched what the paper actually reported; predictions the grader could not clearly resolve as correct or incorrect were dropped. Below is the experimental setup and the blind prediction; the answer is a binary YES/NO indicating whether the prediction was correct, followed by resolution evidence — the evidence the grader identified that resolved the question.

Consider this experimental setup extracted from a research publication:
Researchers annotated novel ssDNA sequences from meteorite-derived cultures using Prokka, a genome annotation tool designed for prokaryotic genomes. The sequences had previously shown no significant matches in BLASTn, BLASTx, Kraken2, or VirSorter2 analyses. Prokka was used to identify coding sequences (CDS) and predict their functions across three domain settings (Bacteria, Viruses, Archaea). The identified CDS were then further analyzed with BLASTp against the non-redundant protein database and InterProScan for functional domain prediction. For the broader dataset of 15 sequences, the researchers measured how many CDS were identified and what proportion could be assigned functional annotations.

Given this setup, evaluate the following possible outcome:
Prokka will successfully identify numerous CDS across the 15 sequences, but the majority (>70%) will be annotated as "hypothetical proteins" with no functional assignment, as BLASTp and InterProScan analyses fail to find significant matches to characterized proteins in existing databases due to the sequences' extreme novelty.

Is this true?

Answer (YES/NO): NO